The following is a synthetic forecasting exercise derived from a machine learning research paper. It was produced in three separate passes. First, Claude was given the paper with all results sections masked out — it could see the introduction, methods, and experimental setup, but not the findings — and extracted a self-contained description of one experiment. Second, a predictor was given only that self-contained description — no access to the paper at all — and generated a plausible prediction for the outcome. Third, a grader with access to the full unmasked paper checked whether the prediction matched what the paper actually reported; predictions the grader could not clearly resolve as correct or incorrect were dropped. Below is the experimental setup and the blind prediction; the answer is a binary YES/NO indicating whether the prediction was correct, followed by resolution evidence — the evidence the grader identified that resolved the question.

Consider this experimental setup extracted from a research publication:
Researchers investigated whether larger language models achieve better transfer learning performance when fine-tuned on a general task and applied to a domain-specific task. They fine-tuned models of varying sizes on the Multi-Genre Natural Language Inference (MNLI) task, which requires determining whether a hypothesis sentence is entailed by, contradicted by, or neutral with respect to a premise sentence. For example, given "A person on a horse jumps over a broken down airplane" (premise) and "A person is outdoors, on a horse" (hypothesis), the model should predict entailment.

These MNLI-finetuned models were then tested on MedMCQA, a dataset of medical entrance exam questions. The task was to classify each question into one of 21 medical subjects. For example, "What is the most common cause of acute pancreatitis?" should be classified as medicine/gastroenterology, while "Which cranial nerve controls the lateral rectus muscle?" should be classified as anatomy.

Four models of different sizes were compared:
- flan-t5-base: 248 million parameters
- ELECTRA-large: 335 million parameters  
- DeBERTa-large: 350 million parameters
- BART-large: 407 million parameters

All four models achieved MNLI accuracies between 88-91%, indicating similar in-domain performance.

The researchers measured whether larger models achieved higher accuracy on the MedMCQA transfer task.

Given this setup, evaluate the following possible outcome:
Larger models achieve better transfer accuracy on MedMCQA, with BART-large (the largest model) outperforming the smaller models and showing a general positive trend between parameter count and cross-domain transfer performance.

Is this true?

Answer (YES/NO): NO